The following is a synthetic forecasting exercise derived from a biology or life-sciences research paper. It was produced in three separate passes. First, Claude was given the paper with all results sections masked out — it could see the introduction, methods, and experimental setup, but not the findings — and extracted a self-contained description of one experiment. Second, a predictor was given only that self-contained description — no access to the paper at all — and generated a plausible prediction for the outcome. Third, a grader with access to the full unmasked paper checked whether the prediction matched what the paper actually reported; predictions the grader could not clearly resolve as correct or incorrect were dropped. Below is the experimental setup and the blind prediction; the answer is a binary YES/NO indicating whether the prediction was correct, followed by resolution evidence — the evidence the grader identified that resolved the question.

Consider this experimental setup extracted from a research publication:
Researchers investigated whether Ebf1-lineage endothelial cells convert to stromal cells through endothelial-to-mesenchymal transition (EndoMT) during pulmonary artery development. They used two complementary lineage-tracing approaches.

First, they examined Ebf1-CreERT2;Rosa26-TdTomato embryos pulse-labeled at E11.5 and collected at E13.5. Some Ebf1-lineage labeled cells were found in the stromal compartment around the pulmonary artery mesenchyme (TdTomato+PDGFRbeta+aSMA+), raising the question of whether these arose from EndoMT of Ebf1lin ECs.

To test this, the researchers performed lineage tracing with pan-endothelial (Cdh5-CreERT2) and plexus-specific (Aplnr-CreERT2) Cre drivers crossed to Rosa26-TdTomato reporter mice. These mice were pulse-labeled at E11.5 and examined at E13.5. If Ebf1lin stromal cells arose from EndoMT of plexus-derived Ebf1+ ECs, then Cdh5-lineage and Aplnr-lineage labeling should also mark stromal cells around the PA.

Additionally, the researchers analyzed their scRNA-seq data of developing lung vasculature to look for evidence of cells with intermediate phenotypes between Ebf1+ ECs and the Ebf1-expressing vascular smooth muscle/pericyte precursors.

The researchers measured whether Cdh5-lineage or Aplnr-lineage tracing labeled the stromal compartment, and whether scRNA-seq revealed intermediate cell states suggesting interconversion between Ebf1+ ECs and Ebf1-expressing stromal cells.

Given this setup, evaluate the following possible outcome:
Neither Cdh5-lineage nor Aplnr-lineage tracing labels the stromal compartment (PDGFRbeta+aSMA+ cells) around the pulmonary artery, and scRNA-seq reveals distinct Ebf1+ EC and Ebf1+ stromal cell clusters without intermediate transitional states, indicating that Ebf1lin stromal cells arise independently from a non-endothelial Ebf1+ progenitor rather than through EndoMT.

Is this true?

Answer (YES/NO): YES